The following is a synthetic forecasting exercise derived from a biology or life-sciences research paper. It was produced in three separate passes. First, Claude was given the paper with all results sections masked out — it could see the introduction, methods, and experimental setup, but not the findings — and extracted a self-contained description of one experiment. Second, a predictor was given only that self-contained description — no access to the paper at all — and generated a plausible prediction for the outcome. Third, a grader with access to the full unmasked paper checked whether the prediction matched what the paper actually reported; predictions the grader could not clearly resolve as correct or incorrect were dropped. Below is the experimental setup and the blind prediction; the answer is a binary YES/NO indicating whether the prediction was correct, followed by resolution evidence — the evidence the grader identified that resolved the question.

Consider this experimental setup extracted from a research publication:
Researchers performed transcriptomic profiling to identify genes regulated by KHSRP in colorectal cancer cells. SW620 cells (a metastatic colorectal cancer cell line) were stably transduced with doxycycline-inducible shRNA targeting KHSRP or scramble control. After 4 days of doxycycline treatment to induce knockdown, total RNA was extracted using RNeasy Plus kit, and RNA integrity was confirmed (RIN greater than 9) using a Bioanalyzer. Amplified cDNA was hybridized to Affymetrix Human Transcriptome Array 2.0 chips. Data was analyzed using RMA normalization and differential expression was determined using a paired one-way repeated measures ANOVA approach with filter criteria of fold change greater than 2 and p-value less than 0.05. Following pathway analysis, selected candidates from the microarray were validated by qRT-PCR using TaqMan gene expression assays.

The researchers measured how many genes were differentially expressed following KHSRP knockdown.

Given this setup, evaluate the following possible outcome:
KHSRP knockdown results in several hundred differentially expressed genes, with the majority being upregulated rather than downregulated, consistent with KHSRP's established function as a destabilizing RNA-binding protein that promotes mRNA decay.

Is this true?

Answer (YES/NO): NO